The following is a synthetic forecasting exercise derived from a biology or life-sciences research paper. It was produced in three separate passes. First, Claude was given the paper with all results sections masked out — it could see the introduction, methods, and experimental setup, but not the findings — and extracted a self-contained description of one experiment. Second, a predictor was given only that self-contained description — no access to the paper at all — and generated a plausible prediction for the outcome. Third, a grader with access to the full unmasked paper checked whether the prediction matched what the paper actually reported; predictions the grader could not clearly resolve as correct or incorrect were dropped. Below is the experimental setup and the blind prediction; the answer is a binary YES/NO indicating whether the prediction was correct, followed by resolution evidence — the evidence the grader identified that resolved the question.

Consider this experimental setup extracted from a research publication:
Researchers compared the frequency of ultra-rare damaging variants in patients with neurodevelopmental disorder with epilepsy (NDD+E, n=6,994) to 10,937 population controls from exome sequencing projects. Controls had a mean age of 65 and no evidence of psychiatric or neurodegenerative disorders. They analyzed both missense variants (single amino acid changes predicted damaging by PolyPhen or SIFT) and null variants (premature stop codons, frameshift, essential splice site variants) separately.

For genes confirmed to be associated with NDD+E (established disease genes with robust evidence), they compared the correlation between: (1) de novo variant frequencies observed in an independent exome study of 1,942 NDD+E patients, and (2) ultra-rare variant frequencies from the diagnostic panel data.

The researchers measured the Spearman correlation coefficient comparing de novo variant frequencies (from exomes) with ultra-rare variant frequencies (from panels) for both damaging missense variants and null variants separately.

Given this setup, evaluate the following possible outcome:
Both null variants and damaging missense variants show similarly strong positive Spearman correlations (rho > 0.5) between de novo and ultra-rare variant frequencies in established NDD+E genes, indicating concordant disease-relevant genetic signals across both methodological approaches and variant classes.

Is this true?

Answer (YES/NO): YES